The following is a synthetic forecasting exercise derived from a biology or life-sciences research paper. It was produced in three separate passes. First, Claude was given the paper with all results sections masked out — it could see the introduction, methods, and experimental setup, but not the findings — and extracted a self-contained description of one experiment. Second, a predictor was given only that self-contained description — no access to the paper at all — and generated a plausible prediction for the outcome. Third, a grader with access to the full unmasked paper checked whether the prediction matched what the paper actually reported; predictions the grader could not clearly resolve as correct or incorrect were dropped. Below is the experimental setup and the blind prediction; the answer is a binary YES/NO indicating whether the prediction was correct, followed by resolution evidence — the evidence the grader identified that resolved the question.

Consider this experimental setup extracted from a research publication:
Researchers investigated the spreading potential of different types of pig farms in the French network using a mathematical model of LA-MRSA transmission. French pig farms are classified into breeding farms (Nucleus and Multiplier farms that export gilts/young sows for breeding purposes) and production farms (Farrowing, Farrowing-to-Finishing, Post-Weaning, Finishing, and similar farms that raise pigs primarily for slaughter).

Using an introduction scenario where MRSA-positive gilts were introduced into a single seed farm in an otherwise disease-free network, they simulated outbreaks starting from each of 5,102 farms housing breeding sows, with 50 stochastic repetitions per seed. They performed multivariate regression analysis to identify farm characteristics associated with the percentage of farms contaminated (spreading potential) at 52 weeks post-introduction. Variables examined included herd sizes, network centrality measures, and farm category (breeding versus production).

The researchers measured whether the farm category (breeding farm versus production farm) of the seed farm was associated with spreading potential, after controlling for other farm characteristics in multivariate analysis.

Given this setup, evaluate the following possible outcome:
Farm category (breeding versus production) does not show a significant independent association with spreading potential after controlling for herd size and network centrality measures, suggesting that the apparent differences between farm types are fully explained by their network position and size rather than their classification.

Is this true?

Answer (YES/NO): NO